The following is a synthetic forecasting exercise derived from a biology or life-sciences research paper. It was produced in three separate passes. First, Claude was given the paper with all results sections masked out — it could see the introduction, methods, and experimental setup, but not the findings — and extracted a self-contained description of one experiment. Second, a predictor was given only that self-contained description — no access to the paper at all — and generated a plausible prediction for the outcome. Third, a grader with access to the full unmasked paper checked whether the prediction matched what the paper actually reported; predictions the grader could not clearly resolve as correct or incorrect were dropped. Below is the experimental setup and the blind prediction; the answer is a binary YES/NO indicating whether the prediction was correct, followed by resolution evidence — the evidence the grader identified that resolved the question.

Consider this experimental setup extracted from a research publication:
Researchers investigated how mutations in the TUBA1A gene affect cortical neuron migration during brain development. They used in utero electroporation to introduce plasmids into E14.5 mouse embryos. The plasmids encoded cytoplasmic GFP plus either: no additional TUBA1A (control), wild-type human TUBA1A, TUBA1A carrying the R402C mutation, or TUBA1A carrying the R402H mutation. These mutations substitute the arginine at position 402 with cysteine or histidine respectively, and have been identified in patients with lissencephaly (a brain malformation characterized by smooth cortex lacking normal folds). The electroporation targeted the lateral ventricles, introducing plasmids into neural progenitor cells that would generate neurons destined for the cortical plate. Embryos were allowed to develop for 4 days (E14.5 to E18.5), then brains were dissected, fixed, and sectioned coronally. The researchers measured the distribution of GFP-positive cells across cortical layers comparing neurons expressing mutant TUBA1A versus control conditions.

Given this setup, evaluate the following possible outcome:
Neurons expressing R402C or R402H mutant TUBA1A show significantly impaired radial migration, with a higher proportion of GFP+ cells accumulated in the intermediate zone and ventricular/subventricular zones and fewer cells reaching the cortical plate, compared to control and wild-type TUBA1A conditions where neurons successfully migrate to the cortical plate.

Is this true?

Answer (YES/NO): YES